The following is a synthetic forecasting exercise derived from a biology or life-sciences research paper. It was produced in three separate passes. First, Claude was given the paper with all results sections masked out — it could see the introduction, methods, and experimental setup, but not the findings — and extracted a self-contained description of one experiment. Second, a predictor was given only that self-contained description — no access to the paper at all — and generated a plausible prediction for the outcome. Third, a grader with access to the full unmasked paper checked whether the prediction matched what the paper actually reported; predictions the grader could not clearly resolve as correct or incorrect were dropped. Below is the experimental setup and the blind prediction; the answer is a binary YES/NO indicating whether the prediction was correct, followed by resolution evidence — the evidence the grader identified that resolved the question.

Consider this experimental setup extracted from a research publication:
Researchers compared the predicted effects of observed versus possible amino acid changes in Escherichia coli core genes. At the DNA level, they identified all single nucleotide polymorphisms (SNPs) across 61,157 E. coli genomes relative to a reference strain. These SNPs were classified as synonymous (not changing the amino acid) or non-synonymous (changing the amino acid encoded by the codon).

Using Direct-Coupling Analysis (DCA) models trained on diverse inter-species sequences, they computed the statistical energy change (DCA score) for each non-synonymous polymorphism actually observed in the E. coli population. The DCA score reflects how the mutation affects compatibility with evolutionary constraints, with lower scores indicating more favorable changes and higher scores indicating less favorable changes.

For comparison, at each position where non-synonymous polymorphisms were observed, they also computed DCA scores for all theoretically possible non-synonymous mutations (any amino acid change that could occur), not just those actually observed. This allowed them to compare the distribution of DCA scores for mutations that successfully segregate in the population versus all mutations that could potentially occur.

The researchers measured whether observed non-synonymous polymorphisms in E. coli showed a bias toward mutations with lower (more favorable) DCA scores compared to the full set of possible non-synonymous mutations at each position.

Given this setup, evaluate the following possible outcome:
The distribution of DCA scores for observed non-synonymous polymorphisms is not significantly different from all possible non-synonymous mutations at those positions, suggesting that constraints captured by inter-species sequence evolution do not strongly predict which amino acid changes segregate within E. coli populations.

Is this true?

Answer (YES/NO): NO